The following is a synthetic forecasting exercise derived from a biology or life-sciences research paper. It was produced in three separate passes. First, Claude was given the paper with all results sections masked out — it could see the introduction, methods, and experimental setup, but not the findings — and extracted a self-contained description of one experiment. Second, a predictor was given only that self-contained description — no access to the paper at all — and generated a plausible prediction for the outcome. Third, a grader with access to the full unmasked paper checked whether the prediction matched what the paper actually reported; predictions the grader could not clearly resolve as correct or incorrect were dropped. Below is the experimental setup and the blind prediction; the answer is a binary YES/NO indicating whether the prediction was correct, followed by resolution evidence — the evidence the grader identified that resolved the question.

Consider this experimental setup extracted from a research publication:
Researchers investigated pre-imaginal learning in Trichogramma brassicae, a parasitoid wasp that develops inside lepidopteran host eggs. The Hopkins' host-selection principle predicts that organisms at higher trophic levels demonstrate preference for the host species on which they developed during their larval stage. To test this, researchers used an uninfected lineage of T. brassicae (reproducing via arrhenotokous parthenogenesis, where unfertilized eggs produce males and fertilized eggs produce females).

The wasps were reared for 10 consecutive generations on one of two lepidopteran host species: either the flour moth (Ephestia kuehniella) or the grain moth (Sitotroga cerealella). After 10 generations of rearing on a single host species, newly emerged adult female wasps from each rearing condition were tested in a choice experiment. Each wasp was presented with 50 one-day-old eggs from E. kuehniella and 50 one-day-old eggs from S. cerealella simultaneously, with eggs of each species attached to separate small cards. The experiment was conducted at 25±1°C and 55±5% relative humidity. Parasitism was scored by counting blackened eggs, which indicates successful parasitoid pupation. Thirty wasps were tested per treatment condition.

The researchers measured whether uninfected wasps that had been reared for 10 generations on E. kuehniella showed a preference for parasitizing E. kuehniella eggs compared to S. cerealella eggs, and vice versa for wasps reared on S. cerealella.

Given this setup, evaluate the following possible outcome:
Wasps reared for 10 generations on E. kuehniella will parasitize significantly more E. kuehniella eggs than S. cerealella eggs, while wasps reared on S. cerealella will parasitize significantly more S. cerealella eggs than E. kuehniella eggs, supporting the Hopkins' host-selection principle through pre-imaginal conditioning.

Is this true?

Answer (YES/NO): YES